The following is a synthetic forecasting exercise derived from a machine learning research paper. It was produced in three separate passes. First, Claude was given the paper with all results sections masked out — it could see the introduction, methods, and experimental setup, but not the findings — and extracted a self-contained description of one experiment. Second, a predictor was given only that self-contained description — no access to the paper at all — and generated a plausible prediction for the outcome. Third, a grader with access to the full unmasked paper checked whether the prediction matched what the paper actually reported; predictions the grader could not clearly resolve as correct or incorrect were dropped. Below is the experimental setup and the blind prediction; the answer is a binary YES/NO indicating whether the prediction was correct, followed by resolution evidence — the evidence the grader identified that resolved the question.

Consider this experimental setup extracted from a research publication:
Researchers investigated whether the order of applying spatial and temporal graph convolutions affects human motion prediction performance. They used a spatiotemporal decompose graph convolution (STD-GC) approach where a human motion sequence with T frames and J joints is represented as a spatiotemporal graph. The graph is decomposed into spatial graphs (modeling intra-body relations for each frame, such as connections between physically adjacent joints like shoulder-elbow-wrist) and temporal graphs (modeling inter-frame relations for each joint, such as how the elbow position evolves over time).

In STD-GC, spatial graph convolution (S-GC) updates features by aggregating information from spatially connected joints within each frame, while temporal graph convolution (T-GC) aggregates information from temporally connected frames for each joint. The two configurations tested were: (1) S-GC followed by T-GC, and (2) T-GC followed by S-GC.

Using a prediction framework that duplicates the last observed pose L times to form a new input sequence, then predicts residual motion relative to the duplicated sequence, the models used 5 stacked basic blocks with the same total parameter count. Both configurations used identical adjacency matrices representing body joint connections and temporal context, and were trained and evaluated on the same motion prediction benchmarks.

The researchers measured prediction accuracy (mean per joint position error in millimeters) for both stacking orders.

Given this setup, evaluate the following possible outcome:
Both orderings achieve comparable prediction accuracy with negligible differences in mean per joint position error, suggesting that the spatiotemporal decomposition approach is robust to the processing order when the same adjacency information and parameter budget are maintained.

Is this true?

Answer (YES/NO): YES